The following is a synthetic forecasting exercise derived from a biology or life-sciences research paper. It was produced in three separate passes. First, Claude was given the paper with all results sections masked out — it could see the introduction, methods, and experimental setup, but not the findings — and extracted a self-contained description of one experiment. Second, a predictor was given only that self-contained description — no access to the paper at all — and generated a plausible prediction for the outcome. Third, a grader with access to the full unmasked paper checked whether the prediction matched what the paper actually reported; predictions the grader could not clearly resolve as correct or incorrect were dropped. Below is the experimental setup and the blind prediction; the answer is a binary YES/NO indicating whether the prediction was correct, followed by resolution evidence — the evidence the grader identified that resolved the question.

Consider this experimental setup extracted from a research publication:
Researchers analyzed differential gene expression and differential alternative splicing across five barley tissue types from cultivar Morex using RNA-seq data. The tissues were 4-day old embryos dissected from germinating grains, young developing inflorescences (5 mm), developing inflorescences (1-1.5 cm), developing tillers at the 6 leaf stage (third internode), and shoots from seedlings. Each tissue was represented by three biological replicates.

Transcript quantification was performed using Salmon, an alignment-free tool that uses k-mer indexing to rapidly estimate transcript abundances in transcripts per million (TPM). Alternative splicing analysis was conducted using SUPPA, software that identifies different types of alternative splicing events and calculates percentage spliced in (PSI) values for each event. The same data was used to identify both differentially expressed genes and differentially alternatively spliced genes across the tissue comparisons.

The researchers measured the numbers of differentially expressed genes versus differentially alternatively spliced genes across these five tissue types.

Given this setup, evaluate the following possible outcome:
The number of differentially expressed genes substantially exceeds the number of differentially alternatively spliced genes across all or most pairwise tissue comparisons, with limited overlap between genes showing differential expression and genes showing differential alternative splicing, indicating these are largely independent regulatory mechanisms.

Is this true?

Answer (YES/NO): NO